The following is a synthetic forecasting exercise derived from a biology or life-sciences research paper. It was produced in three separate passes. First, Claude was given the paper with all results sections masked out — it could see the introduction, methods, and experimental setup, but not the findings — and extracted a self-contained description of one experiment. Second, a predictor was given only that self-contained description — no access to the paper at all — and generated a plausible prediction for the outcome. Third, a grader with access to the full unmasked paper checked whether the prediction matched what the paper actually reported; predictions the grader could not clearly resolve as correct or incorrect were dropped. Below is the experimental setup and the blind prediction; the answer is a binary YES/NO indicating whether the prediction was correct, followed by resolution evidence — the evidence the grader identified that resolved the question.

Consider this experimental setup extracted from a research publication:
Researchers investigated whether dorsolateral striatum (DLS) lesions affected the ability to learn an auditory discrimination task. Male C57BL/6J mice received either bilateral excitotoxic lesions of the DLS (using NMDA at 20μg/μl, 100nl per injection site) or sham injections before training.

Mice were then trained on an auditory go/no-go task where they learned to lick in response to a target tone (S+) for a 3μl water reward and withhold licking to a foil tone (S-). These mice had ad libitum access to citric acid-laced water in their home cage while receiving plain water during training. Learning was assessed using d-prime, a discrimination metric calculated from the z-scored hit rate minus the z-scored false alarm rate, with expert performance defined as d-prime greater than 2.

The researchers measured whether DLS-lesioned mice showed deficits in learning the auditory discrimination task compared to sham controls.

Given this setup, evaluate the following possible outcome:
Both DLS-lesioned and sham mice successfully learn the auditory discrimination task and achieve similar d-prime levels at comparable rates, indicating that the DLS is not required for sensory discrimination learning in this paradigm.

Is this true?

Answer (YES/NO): YES